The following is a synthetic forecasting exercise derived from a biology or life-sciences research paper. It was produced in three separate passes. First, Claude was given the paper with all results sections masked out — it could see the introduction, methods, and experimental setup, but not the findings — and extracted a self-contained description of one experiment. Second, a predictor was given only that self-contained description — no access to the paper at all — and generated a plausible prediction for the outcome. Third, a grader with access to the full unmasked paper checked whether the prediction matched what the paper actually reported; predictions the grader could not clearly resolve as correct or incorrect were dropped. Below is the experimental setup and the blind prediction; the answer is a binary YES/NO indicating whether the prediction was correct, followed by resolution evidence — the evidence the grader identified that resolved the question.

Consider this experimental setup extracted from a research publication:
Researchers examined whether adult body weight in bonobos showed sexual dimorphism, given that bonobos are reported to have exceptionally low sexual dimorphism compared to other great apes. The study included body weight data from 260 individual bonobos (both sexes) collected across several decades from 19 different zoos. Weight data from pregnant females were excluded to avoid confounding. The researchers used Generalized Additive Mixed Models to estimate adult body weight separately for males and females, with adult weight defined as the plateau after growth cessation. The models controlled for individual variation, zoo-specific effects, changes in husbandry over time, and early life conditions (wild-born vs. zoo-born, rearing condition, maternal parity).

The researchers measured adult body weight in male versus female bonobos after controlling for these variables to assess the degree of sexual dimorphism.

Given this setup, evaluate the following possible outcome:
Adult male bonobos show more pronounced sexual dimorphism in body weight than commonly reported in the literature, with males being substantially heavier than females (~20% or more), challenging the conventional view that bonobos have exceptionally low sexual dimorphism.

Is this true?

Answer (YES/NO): NO